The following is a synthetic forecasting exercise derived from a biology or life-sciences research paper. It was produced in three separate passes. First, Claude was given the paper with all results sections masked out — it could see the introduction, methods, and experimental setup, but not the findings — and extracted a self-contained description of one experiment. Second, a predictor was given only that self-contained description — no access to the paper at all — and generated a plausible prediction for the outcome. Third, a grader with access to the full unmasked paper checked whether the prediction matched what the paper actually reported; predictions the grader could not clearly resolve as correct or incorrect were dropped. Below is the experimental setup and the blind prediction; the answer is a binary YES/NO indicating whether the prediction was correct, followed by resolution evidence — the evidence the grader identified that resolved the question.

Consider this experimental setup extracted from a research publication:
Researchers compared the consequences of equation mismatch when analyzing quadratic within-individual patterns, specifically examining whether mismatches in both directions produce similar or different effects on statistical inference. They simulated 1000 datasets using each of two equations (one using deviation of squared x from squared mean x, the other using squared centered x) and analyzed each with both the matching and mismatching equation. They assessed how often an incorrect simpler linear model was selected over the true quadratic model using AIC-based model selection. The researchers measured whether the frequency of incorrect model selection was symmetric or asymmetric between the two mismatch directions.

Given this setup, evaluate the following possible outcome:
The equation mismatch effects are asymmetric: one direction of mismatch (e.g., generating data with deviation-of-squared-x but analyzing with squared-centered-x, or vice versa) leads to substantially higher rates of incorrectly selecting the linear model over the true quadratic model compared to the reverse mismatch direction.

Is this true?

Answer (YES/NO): YES